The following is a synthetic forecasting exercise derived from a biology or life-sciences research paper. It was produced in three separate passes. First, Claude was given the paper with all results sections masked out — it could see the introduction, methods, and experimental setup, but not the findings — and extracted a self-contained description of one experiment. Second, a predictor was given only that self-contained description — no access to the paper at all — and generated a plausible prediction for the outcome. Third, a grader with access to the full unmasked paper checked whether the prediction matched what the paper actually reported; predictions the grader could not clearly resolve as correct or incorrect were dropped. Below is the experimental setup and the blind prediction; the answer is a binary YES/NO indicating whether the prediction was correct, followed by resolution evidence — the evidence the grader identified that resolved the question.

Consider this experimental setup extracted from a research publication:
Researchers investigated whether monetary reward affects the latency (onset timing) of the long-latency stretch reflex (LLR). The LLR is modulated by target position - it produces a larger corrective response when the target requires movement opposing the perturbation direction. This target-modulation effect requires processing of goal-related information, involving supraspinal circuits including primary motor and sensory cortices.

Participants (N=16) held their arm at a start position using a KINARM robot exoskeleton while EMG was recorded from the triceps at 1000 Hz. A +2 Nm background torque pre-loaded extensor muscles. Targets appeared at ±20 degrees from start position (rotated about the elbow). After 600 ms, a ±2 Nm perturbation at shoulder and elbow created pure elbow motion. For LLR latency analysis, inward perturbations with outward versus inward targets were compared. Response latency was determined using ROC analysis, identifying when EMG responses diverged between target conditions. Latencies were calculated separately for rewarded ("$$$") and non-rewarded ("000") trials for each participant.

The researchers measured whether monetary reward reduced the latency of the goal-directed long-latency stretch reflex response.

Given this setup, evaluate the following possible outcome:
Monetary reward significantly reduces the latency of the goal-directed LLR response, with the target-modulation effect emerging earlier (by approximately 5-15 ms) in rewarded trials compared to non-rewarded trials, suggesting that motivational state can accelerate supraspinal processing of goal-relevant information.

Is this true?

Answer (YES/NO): NO